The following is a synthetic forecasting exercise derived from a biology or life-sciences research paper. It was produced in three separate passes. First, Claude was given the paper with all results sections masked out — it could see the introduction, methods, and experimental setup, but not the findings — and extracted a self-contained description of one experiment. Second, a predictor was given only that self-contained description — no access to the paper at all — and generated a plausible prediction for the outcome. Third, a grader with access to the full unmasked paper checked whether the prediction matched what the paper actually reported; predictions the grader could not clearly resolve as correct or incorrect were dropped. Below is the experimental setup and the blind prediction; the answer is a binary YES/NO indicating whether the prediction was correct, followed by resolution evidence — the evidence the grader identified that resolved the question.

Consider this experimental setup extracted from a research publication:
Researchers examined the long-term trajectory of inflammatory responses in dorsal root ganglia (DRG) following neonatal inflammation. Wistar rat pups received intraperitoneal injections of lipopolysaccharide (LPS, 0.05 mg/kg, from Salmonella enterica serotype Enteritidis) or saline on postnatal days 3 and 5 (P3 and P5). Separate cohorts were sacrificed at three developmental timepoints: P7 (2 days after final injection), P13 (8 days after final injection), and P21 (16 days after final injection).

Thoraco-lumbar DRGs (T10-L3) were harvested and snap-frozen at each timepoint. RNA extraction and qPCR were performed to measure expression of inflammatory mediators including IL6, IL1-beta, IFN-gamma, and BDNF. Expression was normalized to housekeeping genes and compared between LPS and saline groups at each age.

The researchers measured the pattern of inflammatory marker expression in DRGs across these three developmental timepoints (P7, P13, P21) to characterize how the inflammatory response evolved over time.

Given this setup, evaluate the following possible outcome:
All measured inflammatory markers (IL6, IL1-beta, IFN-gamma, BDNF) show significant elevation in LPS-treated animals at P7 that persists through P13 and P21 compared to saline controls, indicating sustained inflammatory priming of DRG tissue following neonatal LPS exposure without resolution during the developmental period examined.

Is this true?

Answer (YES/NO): NO